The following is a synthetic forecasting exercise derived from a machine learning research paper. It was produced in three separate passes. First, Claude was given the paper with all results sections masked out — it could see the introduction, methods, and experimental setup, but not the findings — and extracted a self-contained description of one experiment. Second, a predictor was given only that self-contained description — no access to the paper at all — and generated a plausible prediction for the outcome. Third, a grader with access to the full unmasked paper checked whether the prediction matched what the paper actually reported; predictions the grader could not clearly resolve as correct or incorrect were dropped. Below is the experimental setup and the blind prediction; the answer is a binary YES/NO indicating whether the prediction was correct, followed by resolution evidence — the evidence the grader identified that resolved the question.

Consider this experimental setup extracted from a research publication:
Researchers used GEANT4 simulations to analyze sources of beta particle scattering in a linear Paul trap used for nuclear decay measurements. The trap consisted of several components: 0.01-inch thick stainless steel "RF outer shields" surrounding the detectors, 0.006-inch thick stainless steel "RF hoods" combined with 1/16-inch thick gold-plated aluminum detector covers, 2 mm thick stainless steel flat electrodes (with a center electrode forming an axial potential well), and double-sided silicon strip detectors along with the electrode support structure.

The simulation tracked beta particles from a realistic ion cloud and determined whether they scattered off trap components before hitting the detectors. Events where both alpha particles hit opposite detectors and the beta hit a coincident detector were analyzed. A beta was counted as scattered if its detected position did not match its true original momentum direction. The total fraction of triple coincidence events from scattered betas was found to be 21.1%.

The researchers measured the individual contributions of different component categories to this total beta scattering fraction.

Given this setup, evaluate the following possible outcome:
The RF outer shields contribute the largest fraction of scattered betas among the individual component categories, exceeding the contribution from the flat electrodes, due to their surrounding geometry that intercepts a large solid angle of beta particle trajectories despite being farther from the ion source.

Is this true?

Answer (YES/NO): NO